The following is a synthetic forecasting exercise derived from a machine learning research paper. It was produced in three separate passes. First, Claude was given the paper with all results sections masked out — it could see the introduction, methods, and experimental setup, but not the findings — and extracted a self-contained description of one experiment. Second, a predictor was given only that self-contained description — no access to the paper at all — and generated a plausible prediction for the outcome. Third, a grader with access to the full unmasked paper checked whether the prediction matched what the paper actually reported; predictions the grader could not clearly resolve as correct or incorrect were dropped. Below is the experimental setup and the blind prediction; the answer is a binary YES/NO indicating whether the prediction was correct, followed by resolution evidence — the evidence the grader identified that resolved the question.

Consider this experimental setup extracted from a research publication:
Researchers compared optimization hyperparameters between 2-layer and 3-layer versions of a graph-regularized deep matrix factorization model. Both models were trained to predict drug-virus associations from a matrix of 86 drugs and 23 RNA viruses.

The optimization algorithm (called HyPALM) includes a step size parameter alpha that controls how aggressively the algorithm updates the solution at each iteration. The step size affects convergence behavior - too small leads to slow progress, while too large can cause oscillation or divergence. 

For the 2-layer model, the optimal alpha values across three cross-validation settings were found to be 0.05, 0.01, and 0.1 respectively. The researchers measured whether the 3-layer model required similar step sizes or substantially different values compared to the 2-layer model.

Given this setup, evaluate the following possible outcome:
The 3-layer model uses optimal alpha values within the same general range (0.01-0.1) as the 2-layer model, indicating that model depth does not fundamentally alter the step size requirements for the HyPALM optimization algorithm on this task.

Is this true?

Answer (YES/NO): NO